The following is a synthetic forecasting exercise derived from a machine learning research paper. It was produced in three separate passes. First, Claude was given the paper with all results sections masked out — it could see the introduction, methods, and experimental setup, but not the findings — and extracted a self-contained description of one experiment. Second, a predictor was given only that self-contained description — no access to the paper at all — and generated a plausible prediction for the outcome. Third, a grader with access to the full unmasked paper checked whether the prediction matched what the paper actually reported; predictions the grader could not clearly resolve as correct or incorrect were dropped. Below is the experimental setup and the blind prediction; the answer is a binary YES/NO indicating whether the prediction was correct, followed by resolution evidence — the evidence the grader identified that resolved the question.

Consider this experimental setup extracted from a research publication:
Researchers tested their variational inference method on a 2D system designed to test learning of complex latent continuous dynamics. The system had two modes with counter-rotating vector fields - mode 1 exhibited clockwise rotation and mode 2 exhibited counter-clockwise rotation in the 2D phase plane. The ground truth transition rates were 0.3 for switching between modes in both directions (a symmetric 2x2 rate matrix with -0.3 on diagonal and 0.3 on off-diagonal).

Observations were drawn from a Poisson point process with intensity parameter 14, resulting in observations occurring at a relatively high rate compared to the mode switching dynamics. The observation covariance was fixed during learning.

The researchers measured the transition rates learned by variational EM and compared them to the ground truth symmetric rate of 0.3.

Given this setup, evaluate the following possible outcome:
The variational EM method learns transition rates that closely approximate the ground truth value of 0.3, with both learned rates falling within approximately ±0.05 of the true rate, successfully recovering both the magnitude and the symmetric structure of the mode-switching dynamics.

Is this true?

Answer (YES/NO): NO